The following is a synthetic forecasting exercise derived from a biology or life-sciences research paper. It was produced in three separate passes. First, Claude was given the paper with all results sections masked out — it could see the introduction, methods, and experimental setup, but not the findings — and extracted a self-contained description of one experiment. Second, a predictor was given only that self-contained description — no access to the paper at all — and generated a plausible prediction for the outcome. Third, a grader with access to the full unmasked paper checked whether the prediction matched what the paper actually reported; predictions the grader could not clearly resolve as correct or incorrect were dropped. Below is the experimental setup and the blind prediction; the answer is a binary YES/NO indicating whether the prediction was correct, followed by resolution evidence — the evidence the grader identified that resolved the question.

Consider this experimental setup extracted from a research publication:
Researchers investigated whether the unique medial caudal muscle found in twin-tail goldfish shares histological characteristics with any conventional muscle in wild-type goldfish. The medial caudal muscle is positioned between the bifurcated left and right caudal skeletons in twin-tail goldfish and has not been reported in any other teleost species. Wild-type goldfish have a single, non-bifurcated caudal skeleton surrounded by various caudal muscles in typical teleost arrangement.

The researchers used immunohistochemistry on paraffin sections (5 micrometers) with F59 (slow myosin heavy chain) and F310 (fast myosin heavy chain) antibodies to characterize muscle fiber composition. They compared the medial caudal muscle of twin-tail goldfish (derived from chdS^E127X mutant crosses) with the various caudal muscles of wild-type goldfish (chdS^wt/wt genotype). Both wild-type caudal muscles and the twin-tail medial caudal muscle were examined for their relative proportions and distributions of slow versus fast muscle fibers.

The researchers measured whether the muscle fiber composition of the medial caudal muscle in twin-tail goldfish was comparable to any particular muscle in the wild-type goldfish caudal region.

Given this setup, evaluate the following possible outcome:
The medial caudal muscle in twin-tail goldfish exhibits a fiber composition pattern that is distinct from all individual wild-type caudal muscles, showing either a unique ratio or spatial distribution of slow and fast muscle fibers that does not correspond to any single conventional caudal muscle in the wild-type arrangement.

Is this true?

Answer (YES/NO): NO